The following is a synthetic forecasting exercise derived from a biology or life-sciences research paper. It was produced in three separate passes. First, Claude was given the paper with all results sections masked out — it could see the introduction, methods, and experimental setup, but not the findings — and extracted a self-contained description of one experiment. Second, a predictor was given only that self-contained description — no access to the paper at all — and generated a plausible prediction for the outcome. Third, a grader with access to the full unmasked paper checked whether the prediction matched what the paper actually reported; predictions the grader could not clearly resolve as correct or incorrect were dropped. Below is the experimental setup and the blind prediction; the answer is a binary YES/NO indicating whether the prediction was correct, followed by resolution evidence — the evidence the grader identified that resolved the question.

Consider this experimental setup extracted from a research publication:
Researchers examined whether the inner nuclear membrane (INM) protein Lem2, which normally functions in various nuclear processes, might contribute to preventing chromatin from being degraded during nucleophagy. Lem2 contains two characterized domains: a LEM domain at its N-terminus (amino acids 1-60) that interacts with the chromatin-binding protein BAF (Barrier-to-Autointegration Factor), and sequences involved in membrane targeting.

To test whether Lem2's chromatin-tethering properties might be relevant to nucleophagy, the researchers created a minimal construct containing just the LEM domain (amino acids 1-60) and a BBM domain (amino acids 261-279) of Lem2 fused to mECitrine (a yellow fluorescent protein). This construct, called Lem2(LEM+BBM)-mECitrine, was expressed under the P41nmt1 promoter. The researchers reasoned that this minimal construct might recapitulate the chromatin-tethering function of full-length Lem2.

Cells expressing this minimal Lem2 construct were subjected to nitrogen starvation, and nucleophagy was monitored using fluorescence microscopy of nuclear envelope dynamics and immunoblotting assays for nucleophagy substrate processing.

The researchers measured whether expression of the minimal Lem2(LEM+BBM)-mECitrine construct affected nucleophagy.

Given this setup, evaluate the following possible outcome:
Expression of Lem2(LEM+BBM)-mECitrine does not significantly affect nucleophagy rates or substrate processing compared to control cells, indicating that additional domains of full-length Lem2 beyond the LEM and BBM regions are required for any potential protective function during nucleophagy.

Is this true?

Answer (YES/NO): NO